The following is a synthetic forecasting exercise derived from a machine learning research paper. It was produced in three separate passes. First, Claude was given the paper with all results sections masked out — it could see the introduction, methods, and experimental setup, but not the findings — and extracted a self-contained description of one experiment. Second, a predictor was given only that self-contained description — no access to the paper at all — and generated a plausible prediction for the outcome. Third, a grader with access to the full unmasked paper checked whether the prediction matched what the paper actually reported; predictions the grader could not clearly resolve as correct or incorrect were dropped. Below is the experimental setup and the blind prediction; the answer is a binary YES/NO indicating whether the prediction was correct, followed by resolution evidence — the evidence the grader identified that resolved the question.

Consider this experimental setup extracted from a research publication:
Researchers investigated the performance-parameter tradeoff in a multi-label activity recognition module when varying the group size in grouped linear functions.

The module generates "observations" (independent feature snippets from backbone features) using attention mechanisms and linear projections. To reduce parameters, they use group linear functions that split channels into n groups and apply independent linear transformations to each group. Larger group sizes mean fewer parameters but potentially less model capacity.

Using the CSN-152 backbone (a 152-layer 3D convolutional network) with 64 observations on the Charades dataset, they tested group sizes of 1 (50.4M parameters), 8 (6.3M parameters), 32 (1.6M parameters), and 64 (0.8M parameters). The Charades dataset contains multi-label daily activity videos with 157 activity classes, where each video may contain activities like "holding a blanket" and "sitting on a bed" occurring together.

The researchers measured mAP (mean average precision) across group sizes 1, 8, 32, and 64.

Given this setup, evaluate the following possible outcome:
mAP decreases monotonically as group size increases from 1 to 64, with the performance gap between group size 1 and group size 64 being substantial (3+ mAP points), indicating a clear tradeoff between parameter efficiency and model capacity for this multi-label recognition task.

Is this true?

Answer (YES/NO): NO